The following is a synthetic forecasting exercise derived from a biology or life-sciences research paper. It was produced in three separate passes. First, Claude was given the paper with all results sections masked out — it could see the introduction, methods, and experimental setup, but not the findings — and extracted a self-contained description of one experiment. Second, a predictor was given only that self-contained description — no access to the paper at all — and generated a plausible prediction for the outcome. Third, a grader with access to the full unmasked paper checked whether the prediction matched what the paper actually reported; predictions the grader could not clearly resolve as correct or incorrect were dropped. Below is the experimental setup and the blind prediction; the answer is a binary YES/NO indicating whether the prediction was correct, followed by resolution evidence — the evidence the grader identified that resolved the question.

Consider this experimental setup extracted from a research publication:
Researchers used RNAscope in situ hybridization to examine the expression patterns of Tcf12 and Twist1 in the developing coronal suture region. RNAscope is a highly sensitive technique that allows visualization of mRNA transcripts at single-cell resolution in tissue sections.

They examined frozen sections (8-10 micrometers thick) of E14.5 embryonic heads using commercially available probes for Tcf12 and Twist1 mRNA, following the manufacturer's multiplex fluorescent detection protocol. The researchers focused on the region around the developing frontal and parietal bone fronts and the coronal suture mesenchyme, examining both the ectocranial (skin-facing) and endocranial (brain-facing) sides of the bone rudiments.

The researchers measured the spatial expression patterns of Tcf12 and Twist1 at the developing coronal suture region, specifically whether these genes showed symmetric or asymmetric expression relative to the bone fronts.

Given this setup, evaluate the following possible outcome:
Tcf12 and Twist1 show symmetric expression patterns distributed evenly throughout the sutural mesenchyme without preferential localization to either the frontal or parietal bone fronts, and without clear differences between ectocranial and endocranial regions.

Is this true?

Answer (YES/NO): NO